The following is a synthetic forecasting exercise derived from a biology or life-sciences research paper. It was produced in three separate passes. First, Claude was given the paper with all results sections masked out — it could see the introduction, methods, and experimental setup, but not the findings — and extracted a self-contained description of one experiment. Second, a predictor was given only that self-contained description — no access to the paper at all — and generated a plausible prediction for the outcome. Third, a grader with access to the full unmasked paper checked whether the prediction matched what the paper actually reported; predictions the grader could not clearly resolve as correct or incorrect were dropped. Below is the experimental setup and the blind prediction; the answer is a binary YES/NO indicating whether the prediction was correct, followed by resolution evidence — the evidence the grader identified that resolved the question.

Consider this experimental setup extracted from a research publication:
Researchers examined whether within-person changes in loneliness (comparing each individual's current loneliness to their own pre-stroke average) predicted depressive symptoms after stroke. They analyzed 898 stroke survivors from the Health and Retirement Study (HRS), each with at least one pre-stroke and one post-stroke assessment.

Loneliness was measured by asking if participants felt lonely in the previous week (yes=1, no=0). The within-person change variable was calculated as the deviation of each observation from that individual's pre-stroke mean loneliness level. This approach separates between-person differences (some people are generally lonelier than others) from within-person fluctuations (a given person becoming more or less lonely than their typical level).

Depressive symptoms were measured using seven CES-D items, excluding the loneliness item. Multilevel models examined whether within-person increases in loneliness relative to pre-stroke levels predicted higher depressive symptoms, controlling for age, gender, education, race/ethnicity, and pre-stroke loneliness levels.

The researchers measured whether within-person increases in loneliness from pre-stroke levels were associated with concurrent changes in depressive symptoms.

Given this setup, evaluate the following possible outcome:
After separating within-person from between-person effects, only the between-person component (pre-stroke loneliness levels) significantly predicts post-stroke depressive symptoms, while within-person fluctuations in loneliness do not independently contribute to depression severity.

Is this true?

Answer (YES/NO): NO